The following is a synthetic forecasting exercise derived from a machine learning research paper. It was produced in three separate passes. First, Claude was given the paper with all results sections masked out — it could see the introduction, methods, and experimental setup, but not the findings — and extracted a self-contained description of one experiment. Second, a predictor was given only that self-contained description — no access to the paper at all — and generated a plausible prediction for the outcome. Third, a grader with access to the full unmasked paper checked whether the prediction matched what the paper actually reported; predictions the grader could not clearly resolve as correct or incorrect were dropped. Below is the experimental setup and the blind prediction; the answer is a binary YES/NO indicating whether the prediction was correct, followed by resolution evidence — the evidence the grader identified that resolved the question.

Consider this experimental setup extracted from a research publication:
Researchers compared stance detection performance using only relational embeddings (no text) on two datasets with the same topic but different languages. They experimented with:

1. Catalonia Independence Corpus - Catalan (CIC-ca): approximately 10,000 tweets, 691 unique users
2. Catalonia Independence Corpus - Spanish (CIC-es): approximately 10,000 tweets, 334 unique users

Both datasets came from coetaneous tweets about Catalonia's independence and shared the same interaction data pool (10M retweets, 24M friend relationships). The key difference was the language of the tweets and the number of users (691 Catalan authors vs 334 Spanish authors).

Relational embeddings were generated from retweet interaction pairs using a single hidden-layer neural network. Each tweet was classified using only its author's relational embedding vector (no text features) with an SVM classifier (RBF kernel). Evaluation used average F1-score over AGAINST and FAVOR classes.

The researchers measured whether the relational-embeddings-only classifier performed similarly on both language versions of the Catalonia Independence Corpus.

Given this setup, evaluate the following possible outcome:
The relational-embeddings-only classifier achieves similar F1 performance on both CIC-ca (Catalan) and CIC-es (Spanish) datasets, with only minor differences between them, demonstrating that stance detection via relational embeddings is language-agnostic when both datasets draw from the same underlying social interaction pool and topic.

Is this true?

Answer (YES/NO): NO